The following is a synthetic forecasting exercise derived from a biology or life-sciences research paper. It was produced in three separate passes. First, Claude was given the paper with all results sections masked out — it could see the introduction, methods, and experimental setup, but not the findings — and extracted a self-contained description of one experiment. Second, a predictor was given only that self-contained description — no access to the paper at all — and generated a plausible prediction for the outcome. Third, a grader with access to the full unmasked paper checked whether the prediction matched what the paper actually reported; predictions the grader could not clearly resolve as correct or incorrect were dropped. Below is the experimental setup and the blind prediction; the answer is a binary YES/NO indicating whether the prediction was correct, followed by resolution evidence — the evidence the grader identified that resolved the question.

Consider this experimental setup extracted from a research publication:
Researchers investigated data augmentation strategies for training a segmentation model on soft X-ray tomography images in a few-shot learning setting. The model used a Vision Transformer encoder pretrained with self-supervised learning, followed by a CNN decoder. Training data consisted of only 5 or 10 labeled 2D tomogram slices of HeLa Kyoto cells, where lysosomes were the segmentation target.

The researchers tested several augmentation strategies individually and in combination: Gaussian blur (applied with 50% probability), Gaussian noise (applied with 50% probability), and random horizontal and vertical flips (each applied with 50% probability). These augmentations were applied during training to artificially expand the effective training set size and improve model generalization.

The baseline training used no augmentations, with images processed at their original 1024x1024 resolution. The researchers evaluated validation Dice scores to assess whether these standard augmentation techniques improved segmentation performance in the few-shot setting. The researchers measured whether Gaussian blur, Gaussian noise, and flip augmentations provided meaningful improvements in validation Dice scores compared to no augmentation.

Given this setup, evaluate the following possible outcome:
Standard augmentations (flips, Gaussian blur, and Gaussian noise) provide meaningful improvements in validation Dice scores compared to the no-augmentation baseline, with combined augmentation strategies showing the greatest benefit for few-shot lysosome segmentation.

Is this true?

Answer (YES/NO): NO